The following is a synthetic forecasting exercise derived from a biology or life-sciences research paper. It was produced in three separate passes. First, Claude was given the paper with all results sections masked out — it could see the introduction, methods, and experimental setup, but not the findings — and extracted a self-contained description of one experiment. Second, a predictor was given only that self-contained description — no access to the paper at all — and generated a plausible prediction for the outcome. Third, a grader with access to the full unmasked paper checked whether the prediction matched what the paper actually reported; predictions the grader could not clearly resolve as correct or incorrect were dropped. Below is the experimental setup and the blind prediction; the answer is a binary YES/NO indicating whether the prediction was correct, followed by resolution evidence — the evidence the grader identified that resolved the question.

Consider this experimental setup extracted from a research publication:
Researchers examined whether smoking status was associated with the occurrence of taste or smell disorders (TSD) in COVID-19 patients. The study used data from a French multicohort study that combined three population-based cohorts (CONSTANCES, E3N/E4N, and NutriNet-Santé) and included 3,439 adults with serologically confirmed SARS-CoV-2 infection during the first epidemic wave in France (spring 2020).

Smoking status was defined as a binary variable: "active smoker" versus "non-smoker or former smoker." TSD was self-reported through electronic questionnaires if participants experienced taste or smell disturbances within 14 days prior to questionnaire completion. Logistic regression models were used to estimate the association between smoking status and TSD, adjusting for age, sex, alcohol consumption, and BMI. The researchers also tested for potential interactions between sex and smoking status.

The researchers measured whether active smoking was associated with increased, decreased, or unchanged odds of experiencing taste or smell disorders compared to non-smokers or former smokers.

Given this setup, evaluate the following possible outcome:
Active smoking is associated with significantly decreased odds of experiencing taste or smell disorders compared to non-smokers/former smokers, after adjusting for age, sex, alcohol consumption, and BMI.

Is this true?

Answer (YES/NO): NO